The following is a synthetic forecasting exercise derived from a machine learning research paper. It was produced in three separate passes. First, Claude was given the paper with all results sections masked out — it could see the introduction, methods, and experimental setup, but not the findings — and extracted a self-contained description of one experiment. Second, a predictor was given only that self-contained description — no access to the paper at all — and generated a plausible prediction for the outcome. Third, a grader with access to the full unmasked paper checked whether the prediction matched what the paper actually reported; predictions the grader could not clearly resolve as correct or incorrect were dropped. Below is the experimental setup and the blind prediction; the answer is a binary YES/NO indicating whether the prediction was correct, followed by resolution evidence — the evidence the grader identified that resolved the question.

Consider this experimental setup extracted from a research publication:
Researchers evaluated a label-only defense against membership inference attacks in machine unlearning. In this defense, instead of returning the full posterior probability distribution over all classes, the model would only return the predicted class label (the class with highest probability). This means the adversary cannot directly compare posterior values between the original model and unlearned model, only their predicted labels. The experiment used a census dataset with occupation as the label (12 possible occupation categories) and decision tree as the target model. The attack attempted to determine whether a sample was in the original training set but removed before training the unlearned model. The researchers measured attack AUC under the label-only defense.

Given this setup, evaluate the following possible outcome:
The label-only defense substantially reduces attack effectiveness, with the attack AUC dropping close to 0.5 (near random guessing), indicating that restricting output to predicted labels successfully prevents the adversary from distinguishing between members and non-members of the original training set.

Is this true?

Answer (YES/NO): YES